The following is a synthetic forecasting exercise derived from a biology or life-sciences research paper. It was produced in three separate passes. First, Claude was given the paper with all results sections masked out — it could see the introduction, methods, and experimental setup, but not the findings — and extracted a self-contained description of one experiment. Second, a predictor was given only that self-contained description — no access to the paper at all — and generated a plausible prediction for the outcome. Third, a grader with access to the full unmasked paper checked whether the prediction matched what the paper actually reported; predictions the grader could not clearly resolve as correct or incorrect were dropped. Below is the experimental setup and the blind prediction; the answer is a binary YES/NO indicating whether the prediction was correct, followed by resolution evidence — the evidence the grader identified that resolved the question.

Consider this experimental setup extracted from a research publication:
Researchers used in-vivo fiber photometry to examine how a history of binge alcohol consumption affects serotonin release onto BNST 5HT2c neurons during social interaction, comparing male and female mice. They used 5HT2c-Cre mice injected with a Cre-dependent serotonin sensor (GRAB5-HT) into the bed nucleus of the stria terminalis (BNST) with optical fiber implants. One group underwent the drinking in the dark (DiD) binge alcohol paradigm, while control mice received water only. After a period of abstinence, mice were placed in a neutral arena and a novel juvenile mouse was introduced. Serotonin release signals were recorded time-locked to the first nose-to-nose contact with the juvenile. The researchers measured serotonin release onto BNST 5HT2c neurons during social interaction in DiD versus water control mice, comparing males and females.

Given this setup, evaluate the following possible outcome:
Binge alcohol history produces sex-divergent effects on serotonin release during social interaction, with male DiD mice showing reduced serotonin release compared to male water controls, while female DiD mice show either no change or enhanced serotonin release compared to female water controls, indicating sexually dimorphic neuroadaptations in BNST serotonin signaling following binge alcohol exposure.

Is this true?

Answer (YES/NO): NO